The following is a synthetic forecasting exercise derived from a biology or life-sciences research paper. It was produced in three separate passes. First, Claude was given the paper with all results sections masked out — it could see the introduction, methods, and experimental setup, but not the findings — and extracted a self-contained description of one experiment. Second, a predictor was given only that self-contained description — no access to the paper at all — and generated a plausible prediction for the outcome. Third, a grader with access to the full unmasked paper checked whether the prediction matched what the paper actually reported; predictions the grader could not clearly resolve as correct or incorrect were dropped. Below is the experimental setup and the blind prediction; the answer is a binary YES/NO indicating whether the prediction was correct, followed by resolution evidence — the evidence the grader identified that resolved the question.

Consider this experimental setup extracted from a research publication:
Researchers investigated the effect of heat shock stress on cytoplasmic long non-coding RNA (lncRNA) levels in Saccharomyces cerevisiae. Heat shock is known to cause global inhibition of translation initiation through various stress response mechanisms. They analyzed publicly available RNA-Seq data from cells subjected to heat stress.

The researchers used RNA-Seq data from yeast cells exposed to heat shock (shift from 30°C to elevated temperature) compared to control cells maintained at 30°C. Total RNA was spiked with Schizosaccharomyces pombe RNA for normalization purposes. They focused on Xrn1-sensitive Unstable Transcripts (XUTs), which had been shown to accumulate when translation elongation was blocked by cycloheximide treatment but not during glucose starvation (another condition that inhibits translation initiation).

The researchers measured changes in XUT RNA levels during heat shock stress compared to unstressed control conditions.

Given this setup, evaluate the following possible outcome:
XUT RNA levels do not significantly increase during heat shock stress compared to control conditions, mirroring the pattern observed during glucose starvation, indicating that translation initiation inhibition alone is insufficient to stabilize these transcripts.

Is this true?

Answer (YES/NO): YES